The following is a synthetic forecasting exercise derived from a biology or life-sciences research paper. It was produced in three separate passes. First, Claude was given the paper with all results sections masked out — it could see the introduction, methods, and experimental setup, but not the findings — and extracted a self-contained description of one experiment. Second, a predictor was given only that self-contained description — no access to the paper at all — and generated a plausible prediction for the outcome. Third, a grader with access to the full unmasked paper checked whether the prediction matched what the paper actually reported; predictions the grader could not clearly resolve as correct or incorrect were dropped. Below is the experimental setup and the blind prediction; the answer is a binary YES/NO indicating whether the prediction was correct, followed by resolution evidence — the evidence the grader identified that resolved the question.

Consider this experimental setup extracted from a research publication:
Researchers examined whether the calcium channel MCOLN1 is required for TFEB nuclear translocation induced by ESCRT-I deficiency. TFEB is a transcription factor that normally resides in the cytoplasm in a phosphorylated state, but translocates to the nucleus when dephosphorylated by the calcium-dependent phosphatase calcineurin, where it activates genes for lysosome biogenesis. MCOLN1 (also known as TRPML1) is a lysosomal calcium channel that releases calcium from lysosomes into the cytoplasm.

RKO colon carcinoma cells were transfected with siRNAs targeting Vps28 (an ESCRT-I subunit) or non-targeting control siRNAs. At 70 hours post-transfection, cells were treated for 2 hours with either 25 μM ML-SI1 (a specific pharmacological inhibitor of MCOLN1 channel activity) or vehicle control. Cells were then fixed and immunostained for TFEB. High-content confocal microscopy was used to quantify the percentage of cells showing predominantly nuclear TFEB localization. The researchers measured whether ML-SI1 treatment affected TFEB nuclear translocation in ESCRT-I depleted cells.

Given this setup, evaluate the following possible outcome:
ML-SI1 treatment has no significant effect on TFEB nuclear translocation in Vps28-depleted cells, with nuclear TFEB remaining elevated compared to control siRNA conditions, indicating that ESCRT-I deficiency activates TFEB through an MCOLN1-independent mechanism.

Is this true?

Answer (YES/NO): NO